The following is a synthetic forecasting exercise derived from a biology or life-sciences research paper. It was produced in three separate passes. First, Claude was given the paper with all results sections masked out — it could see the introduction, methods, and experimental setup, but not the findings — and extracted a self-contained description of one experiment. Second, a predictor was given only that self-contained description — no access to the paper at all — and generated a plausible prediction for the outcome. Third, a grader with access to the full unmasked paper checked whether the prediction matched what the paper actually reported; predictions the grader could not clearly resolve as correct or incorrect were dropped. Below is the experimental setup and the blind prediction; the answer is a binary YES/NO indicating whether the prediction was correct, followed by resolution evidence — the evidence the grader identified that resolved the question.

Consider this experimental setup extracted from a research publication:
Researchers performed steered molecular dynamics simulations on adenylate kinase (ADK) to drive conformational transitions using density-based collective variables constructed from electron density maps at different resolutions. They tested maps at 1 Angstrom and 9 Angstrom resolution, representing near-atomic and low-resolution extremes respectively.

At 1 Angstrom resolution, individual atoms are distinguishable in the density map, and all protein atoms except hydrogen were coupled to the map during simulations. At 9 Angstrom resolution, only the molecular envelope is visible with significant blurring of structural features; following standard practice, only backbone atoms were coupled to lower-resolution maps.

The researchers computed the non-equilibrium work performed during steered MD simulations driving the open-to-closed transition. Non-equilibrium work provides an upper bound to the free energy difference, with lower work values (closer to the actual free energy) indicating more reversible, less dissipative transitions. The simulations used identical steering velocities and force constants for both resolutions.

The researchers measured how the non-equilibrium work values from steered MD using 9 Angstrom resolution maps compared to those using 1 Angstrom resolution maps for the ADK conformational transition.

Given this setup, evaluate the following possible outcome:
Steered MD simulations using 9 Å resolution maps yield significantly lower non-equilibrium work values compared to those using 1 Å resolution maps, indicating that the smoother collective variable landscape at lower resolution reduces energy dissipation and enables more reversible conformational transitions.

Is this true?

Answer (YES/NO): YES